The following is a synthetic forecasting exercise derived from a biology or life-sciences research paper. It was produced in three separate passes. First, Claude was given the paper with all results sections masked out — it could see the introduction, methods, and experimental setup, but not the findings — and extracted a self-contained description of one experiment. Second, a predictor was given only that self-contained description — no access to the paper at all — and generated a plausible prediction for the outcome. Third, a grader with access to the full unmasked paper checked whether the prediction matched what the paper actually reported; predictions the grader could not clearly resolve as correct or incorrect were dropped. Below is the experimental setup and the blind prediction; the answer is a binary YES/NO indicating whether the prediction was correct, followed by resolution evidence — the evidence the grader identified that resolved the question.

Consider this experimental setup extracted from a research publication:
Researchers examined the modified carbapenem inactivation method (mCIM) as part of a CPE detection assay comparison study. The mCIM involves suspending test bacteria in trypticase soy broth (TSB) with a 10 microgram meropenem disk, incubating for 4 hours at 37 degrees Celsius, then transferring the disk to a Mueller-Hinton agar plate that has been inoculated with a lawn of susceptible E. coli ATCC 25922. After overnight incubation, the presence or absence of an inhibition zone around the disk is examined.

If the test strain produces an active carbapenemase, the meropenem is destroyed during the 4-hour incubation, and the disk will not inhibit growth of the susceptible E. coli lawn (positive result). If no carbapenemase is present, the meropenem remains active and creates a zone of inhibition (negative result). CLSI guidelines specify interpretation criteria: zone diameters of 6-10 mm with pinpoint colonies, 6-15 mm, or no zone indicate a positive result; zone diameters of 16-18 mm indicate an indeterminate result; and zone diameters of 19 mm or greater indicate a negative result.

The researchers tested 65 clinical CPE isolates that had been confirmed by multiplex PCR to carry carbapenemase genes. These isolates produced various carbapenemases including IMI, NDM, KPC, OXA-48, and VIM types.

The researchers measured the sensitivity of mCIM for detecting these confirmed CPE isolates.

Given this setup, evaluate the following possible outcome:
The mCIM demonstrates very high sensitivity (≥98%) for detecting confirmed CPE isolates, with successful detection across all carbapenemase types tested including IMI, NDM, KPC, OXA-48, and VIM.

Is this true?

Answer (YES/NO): YES